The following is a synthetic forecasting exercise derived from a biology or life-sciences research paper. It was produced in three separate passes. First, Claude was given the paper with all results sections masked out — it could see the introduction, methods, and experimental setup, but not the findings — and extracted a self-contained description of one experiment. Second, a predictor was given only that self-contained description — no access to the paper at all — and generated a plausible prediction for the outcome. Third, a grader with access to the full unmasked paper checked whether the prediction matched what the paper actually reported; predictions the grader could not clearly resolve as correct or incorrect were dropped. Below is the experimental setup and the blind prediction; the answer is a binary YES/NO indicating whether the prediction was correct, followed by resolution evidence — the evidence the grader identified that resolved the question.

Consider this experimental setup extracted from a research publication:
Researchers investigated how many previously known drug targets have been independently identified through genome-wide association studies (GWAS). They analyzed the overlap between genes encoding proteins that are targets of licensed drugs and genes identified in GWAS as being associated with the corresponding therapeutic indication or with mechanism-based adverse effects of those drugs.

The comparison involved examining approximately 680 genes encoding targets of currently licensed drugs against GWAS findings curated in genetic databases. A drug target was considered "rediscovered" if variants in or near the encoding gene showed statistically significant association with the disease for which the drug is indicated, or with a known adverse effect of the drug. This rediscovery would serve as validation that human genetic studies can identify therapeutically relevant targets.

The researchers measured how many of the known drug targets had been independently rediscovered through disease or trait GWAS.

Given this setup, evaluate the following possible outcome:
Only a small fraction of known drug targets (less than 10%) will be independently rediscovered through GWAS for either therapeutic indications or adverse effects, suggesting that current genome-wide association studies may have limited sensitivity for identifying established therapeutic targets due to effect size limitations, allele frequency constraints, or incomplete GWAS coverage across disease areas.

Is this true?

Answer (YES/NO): NO